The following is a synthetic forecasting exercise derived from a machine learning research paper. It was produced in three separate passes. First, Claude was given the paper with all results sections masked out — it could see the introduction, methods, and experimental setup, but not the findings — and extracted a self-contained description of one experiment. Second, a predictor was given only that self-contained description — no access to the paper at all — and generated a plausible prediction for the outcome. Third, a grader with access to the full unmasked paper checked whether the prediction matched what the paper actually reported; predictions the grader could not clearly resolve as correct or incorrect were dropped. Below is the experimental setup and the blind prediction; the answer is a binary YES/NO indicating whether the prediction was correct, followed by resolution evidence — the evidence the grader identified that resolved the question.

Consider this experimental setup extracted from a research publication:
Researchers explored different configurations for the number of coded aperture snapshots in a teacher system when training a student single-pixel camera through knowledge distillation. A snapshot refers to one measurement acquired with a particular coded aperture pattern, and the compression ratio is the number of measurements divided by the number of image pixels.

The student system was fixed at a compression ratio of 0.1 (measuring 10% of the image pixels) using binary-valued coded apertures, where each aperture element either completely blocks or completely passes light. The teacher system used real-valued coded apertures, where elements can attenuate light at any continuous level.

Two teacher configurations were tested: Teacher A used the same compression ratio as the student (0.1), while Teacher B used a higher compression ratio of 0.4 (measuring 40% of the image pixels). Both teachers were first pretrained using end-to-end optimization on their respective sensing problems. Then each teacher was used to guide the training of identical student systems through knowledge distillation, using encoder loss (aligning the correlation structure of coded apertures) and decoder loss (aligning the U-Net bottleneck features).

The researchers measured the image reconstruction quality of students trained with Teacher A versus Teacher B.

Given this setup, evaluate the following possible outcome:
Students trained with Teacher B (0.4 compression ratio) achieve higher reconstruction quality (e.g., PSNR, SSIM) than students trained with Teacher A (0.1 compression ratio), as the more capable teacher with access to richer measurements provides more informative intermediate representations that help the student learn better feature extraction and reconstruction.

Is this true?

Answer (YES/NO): NO